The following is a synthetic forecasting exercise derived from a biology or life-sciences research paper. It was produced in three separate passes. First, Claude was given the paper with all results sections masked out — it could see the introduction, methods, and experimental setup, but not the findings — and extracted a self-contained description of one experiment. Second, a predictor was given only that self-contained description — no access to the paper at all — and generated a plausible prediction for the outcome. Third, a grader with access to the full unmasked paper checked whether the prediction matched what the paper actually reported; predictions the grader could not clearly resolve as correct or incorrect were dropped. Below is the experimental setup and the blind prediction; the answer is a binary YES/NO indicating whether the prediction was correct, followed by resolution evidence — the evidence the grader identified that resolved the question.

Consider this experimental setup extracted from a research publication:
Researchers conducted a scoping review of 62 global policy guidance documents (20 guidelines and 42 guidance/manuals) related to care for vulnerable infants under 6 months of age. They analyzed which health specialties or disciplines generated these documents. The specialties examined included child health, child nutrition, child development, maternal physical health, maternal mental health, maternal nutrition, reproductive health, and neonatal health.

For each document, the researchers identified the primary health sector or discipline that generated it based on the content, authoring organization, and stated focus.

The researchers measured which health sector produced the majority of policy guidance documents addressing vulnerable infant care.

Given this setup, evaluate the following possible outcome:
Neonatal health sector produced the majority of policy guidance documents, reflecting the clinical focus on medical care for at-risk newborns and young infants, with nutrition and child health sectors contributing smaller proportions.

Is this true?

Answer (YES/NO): YES